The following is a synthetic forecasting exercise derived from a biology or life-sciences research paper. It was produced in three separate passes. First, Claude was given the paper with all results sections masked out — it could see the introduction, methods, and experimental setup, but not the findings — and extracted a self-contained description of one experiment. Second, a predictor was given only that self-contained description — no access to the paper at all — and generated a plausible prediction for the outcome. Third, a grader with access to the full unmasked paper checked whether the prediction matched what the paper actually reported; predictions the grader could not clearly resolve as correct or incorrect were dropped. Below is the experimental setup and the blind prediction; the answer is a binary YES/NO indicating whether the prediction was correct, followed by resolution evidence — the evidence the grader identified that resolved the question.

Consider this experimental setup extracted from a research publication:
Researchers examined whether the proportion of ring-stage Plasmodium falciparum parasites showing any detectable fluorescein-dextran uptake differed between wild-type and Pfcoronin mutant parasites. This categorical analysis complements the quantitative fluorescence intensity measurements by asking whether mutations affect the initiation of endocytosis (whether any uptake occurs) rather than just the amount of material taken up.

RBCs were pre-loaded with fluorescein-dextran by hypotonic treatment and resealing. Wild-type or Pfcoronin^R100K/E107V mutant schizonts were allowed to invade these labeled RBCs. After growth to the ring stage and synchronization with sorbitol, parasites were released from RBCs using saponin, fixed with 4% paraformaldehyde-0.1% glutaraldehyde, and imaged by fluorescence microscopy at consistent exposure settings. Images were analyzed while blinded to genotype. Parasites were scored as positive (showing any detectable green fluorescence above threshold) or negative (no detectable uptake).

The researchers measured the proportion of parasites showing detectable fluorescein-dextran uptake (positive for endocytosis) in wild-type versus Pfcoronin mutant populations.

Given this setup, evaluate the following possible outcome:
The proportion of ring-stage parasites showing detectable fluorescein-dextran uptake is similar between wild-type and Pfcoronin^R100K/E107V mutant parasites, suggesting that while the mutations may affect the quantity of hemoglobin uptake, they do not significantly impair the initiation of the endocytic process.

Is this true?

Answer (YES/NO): NO